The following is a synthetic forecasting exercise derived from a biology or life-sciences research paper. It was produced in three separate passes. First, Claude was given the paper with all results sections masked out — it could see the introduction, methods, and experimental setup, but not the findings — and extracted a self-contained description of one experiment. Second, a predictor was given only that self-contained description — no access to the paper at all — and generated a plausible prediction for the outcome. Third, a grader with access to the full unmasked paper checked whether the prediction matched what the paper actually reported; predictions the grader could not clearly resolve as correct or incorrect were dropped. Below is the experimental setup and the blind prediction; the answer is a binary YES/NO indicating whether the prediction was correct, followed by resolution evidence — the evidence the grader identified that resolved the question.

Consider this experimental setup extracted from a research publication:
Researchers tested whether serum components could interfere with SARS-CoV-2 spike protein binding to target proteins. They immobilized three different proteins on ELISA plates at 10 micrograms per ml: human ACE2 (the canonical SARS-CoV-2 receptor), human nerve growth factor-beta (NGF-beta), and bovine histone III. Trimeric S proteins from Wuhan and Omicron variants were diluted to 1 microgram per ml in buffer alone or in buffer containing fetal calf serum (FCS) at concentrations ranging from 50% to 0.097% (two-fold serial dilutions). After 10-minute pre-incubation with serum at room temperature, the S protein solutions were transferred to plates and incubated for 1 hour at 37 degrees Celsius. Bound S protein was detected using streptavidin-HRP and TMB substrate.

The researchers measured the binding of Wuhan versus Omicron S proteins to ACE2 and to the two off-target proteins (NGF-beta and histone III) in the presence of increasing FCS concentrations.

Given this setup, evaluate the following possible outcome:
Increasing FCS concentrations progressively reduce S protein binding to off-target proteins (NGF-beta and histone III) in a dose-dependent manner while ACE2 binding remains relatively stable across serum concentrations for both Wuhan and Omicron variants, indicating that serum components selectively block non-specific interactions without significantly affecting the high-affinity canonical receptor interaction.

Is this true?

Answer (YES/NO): YES